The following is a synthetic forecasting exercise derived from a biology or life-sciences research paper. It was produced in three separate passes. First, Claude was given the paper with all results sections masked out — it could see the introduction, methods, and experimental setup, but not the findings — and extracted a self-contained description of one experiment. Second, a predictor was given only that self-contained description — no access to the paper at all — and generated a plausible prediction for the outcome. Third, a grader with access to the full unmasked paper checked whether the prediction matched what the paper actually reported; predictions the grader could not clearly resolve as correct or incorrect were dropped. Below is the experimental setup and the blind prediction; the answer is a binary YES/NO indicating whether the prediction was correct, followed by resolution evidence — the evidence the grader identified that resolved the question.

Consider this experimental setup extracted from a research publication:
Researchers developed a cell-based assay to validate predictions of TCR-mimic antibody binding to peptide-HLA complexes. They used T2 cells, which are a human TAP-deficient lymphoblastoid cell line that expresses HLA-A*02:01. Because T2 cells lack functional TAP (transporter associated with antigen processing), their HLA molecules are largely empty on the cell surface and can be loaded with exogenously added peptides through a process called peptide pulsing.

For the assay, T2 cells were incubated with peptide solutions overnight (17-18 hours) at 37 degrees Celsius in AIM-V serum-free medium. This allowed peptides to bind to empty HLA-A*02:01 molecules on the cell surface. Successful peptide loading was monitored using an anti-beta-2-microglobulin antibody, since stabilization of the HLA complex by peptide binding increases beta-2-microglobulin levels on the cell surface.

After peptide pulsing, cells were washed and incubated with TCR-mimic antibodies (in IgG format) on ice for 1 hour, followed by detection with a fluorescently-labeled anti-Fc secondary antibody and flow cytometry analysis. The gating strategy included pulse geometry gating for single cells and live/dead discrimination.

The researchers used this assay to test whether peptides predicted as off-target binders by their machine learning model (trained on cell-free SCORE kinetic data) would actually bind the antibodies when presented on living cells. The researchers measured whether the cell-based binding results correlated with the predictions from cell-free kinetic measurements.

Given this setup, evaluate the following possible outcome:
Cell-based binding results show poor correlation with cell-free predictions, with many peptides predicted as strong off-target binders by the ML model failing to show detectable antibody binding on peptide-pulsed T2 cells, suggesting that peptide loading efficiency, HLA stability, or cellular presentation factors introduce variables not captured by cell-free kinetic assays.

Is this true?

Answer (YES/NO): NO